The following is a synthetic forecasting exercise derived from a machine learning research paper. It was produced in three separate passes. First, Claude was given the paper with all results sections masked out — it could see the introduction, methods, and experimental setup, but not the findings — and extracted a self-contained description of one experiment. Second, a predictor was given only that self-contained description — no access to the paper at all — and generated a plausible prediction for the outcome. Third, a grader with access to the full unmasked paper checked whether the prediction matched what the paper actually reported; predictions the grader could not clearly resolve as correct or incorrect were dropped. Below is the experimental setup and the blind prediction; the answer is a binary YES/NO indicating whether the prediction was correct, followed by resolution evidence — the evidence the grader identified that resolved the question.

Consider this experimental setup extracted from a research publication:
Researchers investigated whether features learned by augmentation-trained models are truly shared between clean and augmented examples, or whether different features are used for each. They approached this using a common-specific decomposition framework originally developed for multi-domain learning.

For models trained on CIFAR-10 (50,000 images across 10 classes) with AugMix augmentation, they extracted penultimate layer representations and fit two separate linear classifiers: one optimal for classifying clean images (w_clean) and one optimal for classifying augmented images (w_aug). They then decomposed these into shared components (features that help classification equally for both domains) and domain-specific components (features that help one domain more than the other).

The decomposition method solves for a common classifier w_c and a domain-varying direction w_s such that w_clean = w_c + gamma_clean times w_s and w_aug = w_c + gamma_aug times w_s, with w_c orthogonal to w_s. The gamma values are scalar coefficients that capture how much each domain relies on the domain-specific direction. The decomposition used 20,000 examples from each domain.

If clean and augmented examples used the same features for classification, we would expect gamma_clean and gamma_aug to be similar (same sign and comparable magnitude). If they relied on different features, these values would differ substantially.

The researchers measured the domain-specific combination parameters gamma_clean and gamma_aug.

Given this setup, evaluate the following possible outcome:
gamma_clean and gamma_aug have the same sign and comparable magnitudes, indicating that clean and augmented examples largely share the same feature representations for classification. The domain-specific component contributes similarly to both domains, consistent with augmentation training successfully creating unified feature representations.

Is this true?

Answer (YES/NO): NO